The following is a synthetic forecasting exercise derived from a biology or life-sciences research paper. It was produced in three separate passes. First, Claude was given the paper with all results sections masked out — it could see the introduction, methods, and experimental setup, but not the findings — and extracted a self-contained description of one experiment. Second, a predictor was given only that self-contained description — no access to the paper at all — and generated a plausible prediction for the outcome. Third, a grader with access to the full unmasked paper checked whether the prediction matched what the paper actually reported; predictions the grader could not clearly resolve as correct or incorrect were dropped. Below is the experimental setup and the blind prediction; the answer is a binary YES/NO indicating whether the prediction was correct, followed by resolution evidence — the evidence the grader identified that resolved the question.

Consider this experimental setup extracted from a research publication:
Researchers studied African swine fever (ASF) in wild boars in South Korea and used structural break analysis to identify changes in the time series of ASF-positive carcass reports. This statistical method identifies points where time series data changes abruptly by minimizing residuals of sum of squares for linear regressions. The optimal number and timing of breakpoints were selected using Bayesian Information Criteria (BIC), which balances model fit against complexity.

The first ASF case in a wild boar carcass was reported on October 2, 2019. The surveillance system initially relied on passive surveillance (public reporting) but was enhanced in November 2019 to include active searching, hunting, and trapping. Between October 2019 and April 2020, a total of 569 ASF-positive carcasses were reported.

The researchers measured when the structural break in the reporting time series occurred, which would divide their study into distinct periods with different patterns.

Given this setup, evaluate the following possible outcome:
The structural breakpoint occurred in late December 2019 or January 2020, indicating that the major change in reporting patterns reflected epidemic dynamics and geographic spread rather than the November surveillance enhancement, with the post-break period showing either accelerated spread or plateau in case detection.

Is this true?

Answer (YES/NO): YES